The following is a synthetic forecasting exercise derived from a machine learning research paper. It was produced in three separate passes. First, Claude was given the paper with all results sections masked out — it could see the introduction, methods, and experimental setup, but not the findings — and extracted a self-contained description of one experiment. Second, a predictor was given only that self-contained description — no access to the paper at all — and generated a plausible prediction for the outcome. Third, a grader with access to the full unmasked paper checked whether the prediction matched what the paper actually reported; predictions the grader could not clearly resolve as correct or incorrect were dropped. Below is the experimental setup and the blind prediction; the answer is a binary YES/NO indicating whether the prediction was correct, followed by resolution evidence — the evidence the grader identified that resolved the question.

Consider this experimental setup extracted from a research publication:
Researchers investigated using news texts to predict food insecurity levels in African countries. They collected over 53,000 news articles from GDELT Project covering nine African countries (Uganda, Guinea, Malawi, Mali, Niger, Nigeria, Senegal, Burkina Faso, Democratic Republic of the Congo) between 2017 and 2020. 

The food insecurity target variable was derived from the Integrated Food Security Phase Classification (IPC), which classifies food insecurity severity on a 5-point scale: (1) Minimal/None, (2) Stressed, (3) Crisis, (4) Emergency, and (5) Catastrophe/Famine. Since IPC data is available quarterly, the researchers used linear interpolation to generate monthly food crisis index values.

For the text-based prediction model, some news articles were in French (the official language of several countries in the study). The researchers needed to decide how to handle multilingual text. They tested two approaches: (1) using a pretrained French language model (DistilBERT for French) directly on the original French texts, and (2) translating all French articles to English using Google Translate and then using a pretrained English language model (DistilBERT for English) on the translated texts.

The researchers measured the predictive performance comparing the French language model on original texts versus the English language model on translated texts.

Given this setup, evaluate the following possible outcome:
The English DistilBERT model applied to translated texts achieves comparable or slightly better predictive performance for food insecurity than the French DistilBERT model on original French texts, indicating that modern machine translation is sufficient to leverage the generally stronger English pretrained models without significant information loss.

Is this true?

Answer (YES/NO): YES